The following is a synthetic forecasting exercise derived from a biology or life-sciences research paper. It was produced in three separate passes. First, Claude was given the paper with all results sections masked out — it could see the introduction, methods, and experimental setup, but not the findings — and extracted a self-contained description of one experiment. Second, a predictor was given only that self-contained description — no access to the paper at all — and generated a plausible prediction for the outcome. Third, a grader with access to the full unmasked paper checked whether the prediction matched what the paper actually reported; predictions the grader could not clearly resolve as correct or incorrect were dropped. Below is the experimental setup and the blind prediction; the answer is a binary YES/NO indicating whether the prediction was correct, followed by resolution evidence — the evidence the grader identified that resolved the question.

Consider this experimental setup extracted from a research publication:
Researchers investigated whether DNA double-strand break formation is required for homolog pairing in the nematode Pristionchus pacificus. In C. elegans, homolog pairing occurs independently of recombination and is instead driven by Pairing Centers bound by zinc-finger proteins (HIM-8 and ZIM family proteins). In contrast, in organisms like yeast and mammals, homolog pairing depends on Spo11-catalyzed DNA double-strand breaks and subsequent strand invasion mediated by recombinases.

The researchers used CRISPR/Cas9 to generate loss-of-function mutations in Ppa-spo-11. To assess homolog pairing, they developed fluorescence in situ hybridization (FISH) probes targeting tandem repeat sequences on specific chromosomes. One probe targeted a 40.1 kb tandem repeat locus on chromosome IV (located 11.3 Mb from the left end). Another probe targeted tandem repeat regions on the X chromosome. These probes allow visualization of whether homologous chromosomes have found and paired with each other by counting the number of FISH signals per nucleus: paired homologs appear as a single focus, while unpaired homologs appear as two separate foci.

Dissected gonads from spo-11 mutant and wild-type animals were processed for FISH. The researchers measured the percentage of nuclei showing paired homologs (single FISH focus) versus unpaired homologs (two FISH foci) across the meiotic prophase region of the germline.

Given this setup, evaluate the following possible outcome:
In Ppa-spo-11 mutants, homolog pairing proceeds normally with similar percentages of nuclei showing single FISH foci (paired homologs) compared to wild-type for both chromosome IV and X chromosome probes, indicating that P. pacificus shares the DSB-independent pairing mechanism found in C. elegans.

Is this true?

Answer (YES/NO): NO